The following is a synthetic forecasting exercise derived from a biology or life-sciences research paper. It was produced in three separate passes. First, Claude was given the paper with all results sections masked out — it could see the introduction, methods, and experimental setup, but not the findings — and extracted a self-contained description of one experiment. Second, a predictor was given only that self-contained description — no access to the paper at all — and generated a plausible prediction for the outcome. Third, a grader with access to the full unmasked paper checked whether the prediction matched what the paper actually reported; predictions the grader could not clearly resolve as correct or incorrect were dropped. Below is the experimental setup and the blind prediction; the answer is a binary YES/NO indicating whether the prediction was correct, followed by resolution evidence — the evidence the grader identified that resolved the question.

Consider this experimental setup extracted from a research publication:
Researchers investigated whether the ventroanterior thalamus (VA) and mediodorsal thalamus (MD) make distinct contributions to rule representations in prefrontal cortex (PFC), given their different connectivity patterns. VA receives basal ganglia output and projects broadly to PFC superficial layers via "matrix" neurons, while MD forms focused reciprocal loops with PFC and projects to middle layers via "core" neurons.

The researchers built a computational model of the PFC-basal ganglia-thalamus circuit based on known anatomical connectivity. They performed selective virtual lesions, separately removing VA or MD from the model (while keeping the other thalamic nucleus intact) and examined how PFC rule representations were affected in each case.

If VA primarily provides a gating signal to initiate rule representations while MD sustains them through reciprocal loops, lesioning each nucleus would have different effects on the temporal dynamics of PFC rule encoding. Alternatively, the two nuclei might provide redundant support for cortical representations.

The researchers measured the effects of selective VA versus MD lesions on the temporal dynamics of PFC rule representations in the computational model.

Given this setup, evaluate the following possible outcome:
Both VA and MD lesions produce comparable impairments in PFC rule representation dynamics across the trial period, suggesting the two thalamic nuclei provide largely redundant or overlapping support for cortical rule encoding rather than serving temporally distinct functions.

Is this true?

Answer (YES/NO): NO